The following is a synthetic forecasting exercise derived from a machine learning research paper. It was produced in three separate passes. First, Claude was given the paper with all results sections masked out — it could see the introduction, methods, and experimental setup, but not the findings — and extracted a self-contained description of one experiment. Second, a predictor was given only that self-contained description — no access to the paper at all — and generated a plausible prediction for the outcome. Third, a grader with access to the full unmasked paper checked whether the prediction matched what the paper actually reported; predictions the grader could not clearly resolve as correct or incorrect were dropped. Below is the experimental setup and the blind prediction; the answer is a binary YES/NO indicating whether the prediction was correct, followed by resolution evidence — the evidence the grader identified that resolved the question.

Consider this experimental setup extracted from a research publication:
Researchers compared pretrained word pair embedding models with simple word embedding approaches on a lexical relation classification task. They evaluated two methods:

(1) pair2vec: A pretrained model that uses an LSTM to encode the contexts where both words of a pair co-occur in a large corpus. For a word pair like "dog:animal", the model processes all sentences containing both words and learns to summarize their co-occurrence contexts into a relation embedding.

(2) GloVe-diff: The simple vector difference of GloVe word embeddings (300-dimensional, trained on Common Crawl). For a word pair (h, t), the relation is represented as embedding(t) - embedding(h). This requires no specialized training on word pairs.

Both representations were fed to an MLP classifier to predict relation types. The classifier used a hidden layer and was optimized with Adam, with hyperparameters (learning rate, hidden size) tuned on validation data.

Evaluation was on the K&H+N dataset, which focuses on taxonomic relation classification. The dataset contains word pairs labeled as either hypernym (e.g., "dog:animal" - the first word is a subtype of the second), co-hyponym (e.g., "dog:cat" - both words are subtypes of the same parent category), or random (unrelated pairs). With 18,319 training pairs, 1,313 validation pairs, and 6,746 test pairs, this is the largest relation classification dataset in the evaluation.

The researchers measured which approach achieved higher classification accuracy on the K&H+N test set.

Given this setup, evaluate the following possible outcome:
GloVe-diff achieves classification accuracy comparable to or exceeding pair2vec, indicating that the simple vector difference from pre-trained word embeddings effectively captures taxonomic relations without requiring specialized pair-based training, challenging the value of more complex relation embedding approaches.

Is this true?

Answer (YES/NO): YES